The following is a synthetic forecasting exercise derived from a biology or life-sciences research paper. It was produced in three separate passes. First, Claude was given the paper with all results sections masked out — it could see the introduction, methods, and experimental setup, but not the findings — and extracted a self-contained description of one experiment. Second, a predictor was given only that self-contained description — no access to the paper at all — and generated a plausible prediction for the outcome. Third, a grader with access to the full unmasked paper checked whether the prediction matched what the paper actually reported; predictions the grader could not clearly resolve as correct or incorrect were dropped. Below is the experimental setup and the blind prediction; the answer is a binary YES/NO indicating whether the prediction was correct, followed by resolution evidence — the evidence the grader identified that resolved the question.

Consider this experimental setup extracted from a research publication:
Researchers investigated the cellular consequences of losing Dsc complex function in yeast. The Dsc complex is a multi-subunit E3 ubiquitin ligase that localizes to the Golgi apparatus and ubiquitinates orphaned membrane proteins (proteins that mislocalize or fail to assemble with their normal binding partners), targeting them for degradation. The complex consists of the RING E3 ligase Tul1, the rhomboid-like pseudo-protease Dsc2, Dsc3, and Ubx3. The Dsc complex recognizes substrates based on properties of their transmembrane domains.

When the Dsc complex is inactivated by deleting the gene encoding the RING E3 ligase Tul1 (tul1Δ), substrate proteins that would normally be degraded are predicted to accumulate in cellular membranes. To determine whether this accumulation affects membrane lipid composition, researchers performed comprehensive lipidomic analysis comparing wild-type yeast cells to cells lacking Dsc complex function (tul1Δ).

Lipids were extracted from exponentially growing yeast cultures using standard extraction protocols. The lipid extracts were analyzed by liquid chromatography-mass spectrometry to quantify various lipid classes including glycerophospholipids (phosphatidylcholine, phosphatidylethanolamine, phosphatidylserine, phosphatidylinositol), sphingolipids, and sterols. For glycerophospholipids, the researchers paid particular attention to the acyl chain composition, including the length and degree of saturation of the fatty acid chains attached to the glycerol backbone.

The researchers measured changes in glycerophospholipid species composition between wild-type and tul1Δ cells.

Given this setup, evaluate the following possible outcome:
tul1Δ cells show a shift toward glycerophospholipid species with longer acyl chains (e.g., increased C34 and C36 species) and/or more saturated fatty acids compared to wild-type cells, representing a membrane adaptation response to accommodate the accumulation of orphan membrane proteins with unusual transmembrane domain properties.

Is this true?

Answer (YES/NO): NO